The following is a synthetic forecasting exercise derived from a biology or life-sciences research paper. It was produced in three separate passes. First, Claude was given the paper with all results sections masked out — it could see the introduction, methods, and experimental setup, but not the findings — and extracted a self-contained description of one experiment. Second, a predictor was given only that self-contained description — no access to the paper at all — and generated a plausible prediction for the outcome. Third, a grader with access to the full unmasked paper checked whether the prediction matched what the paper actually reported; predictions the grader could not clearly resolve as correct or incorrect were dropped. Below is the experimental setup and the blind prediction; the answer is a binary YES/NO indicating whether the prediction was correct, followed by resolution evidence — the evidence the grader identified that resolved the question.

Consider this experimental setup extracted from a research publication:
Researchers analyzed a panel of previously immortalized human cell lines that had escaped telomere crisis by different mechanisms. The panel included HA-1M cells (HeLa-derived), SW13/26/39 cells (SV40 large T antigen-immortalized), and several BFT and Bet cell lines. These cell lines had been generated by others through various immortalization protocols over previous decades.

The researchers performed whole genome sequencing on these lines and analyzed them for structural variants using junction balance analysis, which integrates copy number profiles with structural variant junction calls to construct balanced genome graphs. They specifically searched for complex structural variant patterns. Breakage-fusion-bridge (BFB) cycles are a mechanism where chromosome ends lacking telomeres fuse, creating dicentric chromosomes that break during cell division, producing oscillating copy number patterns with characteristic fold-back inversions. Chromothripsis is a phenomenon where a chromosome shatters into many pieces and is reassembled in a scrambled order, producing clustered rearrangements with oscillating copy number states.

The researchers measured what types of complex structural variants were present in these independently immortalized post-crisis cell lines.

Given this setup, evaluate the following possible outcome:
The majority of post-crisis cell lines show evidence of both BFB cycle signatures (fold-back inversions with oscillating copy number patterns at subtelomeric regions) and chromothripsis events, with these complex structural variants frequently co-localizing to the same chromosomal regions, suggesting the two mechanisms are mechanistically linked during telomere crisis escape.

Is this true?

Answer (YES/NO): NO